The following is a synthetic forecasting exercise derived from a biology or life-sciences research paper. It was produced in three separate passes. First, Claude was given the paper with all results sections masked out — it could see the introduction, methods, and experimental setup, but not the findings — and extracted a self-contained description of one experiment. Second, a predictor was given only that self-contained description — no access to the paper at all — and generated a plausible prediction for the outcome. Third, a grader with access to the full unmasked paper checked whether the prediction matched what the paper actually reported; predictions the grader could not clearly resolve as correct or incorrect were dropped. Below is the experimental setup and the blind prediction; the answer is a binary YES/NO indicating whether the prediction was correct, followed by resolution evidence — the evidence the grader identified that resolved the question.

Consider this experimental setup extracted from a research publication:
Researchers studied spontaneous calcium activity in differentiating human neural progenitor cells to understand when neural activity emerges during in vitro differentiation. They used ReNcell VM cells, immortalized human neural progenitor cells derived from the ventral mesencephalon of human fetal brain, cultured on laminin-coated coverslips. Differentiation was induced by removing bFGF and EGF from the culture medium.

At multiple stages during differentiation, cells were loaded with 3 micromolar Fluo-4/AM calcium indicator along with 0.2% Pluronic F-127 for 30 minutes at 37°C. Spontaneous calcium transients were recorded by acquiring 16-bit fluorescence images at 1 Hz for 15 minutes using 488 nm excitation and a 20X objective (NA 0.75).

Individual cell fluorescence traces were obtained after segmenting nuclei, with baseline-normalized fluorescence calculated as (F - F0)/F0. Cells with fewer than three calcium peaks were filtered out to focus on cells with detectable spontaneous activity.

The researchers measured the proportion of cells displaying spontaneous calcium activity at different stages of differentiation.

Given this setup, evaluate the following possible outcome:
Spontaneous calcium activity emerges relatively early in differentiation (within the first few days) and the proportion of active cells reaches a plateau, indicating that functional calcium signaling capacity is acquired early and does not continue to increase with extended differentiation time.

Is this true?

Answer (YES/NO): NO